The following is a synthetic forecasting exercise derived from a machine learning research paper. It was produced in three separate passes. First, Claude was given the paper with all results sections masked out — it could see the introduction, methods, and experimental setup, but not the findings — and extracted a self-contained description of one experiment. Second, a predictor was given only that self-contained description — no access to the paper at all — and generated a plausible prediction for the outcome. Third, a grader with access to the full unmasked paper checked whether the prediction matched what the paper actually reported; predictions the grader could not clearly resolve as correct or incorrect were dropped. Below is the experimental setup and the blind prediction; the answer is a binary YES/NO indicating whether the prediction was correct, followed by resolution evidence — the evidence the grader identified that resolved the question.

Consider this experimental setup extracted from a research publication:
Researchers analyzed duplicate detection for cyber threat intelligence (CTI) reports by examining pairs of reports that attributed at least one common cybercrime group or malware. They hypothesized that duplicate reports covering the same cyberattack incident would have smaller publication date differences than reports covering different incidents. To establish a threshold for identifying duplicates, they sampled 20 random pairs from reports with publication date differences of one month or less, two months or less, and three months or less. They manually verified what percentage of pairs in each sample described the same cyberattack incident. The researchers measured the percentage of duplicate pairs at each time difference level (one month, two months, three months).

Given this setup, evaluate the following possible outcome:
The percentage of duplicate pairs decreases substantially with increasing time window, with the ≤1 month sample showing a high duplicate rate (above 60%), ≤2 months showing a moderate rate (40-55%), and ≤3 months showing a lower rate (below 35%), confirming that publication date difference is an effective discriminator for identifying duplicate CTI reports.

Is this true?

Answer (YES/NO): NO